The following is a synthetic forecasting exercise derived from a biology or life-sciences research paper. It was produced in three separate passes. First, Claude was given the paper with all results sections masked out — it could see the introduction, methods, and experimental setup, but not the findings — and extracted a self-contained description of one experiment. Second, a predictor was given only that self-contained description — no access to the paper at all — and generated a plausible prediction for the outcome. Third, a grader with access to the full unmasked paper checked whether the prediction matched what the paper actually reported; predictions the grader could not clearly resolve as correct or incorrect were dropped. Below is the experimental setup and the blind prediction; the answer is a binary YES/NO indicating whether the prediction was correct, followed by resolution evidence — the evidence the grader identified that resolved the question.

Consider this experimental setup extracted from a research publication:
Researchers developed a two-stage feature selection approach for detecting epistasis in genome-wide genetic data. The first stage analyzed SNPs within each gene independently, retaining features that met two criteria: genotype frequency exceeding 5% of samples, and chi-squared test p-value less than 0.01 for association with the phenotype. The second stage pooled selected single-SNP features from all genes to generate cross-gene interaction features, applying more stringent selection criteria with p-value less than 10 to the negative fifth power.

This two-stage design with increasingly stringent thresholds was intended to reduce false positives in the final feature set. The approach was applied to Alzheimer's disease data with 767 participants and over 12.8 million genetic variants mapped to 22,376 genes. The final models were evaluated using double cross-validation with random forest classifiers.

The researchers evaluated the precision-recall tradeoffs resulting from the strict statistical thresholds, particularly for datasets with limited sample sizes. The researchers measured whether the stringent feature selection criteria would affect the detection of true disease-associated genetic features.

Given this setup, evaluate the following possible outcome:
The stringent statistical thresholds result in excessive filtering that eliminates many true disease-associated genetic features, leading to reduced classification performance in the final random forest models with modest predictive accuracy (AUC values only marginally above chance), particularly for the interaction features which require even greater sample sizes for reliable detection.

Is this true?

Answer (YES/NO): NO